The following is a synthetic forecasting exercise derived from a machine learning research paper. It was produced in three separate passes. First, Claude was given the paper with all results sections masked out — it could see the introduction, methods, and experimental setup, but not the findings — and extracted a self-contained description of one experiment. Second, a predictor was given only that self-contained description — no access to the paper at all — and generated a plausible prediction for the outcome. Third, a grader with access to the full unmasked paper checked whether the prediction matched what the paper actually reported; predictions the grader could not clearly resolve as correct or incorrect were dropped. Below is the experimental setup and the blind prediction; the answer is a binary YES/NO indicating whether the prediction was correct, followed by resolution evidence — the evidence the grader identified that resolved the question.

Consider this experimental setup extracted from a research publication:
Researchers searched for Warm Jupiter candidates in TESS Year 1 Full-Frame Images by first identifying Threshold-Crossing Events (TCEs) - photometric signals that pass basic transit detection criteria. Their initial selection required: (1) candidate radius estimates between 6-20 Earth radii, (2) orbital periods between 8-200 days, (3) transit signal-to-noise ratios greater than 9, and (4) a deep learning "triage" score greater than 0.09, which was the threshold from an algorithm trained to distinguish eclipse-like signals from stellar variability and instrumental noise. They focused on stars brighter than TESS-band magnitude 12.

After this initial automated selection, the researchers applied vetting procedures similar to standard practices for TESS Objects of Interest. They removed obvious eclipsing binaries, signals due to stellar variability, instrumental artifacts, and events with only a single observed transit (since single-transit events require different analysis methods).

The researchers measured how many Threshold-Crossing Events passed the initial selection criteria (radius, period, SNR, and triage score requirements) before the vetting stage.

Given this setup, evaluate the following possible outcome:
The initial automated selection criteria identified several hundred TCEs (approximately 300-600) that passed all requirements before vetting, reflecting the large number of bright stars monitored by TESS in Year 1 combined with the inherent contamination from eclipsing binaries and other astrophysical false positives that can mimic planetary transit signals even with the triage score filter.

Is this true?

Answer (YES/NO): NO